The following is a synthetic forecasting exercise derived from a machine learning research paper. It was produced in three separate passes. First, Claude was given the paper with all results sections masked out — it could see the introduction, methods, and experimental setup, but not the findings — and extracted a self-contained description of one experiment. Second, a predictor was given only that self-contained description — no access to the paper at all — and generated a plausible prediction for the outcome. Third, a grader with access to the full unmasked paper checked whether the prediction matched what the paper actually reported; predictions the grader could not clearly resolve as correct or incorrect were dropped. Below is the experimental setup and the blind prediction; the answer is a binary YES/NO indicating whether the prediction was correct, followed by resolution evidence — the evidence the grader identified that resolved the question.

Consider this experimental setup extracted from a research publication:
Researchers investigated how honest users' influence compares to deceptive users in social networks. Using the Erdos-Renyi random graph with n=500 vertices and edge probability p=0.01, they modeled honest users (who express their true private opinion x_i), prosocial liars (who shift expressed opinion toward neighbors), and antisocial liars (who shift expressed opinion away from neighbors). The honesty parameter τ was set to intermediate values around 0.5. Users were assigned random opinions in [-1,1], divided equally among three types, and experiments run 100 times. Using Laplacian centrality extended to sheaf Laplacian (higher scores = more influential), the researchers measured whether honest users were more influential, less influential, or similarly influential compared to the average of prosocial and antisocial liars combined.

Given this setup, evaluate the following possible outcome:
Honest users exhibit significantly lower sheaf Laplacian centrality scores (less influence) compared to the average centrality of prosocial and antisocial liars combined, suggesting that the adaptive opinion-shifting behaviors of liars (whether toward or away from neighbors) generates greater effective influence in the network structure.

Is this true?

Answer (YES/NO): YES